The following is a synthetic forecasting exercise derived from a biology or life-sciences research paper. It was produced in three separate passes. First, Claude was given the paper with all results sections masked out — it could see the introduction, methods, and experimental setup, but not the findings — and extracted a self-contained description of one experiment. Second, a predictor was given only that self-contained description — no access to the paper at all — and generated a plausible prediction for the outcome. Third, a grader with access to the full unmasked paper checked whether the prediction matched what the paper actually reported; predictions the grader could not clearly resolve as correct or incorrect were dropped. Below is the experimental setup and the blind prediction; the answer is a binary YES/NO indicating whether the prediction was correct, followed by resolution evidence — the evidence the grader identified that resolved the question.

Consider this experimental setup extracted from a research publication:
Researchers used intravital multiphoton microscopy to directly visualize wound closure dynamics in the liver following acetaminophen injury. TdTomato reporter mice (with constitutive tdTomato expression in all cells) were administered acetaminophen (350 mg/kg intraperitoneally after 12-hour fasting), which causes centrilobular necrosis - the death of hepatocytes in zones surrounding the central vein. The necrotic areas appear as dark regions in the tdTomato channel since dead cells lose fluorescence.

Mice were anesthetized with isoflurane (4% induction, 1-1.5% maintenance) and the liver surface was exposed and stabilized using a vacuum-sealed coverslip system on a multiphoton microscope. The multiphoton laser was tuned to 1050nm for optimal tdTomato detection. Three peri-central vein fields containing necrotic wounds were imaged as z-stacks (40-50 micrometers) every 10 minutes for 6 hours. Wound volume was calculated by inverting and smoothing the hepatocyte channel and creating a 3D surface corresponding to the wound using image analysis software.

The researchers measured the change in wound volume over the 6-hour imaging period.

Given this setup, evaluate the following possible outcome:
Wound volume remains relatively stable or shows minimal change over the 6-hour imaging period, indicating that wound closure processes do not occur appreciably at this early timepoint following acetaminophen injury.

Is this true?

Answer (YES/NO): NO